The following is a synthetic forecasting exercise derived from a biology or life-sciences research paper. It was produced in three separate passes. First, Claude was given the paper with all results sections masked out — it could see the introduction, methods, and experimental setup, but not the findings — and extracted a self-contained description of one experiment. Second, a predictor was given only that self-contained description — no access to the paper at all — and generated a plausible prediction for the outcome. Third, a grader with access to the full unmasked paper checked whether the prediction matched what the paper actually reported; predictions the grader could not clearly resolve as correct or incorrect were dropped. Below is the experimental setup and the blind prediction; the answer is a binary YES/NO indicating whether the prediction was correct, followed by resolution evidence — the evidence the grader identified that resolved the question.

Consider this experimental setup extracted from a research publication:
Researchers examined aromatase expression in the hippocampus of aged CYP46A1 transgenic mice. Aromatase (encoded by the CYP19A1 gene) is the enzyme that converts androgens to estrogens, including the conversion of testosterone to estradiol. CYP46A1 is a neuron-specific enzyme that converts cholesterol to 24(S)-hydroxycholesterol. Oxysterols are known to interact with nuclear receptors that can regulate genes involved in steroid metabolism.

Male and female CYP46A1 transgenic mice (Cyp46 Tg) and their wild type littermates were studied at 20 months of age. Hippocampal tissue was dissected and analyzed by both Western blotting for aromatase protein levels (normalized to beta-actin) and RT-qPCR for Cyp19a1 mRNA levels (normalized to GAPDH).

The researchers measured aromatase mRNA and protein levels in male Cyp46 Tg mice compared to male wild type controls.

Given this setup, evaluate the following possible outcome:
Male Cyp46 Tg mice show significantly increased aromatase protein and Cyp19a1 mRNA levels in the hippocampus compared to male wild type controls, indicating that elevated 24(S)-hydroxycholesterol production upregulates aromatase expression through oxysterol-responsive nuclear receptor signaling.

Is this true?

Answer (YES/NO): NO